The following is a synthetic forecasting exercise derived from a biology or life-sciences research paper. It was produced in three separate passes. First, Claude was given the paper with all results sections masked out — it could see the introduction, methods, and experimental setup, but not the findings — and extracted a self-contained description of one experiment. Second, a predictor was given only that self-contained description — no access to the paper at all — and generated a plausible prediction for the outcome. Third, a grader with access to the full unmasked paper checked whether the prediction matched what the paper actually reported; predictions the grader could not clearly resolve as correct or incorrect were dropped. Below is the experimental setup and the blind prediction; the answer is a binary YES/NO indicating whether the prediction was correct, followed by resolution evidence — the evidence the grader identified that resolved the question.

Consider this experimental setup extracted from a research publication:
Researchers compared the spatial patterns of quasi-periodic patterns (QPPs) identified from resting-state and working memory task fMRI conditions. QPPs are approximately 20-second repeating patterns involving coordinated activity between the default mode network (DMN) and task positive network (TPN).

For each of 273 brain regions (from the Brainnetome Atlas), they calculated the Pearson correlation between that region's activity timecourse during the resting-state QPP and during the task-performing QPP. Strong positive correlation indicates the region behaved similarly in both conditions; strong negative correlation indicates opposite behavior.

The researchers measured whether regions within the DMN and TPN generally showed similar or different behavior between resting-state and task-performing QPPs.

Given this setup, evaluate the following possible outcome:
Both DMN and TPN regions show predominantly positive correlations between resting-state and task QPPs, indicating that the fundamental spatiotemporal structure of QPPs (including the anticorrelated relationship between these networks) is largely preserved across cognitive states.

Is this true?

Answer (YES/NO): YES